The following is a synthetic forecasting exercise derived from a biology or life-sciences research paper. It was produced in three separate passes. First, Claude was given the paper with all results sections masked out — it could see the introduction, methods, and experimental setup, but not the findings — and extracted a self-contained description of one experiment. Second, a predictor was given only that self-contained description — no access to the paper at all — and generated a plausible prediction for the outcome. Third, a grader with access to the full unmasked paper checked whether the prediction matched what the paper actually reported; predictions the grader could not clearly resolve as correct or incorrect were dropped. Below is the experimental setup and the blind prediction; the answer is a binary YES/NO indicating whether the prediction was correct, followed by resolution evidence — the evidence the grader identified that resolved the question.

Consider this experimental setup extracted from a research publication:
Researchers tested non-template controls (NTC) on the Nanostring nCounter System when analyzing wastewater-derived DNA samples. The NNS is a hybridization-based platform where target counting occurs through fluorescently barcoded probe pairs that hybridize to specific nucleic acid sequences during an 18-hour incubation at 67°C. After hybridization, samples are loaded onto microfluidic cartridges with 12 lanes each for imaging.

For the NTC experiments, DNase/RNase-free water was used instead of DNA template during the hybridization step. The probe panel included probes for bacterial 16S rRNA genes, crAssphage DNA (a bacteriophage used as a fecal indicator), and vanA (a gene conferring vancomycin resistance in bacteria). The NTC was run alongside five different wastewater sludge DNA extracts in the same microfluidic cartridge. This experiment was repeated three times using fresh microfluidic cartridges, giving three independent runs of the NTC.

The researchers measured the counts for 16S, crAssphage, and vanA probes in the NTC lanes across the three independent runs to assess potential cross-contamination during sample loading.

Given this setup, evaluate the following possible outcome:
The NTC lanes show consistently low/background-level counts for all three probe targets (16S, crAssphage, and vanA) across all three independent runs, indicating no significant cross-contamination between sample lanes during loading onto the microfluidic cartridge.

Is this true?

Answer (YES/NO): NO